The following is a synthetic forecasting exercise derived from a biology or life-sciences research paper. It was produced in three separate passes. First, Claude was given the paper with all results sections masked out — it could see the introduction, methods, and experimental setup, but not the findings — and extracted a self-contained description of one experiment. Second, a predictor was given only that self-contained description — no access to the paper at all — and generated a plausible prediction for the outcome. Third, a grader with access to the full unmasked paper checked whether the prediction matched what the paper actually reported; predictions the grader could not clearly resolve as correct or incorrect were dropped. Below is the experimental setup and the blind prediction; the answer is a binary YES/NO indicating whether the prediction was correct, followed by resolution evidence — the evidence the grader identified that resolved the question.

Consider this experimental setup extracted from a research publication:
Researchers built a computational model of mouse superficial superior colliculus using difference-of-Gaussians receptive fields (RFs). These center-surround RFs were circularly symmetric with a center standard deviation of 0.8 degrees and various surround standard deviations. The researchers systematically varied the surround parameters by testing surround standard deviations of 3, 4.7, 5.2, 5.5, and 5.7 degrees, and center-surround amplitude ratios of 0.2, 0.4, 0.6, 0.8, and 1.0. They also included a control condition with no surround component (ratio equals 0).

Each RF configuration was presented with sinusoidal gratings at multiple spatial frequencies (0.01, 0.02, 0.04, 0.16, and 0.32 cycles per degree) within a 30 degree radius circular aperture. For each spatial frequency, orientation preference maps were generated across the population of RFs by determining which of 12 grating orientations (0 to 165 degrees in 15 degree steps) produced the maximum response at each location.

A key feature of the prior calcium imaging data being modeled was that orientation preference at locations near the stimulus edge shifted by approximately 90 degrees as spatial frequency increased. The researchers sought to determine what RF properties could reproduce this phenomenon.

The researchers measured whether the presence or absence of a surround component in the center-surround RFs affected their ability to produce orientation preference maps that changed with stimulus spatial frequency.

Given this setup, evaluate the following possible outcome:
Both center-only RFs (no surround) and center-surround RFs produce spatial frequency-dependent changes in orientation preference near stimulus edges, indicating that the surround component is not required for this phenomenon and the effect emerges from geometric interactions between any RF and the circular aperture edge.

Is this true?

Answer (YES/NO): NO